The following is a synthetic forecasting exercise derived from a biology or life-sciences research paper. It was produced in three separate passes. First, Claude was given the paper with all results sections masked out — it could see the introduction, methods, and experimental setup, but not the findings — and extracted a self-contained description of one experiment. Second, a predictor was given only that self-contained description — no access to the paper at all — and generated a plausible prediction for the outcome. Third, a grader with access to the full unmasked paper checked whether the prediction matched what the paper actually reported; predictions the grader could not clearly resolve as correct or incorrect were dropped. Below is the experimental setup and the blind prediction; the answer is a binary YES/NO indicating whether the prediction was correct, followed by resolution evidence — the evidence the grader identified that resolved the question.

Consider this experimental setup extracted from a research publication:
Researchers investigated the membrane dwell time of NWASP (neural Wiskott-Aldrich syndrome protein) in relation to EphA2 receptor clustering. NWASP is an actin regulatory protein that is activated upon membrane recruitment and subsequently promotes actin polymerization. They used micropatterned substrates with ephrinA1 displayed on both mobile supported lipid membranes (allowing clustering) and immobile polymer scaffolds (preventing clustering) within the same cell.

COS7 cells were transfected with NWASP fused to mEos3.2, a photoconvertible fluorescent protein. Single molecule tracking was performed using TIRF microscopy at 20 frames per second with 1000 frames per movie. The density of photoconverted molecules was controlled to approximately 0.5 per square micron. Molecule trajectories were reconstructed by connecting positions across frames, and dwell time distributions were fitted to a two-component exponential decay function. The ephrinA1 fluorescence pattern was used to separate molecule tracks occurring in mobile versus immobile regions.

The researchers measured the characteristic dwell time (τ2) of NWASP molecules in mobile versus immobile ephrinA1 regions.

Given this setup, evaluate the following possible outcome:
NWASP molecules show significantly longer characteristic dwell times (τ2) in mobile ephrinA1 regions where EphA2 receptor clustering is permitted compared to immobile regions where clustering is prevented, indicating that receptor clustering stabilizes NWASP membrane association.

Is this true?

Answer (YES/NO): YES